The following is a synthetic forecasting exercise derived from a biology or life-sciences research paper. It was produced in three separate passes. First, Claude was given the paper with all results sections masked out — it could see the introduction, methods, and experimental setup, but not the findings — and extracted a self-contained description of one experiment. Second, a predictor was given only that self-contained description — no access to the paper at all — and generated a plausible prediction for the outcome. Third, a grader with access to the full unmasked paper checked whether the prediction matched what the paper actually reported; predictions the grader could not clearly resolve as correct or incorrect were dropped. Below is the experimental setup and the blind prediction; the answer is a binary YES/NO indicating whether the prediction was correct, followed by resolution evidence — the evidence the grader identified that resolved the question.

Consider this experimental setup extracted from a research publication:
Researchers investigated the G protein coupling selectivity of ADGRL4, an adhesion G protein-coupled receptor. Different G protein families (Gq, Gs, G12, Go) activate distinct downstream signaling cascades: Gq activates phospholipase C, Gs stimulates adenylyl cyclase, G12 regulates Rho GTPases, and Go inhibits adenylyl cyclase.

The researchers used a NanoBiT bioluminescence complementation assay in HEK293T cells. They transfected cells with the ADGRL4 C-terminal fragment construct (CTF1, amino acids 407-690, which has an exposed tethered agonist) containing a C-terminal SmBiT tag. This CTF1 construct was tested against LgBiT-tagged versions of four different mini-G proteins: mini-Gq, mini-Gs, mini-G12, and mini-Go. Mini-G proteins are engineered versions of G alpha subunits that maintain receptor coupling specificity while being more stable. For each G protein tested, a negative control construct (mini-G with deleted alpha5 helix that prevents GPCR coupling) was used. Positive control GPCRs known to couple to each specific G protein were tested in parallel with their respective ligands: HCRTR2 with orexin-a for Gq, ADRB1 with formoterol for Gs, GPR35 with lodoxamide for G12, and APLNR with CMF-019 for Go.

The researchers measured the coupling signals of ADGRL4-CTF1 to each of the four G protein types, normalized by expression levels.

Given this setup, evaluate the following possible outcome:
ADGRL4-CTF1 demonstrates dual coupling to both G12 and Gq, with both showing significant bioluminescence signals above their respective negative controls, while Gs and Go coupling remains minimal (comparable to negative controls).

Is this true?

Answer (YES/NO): NO